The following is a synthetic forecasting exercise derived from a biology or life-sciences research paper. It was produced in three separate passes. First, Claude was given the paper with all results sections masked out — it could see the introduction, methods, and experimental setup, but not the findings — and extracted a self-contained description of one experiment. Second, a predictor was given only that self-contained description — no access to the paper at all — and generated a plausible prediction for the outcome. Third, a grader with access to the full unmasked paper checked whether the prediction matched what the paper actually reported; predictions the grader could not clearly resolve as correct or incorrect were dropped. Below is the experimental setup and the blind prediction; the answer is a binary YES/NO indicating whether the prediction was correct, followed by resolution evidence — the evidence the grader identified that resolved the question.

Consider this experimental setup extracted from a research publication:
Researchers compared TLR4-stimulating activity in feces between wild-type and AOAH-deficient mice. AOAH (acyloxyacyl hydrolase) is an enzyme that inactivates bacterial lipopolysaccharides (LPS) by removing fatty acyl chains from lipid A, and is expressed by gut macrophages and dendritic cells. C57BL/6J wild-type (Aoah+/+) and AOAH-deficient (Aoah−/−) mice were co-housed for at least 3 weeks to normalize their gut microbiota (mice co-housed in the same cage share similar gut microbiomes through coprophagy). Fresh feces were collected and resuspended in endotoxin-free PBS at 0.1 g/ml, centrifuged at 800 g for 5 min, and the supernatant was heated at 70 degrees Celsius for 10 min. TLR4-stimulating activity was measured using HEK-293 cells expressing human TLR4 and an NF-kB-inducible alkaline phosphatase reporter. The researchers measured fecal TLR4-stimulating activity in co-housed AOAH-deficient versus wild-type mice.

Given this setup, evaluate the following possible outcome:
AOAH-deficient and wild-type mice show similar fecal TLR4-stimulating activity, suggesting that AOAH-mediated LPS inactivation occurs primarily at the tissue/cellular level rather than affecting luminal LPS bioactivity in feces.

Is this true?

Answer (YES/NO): NO